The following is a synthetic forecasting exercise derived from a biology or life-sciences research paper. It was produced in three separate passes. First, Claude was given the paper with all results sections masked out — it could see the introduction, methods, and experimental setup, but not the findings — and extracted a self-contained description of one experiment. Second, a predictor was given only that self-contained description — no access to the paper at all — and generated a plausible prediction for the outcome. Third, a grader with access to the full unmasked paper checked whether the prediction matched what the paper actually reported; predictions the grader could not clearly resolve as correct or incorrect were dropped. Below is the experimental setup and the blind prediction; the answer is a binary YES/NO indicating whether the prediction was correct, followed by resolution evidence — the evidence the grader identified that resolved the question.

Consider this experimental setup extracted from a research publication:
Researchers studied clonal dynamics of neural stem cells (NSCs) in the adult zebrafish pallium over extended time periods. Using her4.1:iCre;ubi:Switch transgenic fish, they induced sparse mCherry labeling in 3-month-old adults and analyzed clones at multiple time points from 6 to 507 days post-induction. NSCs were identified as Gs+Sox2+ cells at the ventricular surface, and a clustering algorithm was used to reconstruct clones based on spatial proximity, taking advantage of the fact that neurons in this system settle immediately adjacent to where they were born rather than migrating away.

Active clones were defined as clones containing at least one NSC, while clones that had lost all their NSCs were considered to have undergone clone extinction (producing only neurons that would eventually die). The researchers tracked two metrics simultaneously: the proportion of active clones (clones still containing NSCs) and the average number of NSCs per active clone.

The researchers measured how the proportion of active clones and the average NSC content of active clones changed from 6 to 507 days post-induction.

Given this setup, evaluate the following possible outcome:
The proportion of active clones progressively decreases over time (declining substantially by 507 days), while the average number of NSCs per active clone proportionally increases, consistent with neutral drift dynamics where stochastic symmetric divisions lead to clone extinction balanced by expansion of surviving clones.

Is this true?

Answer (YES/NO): NO